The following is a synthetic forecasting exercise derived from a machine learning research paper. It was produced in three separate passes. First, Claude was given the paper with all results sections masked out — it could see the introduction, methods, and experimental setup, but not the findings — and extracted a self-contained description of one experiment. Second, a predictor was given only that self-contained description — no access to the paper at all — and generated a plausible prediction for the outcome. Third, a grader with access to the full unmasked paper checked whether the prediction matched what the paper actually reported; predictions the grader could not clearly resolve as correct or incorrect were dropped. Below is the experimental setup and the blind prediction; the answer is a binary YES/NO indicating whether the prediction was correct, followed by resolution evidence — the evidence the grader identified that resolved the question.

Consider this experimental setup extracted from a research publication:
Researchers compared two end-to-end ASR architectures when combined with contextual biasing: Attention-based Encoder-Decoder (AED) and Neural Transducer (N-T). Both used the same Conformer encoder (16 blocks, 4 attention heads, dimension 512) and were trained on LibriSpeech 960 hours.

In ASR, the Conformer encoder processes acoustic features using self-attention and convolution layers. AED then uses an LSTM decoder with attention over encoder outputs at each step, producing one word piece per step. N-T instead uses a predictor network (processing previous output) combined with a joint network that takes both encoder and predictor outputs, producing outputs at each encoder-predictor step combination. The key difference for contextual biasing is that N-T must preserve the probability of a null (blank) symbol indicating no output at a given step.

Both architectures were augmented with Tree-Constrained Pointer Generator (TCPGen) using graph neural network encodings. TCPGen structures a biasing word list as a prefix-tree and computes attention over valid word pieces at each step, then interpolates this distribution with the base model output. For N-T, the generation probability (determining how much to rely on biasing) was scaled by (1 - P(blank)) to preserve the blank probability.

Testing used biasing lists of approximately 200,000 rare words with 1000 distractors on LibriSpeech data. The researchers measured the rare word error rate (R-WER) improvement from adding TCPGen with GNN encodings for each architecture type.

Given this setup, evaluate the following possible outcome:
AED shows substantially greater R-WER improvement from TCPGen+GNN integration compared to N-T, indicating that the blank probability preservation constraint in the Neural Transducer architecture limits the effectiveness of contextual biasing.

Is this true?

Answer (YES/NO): NO